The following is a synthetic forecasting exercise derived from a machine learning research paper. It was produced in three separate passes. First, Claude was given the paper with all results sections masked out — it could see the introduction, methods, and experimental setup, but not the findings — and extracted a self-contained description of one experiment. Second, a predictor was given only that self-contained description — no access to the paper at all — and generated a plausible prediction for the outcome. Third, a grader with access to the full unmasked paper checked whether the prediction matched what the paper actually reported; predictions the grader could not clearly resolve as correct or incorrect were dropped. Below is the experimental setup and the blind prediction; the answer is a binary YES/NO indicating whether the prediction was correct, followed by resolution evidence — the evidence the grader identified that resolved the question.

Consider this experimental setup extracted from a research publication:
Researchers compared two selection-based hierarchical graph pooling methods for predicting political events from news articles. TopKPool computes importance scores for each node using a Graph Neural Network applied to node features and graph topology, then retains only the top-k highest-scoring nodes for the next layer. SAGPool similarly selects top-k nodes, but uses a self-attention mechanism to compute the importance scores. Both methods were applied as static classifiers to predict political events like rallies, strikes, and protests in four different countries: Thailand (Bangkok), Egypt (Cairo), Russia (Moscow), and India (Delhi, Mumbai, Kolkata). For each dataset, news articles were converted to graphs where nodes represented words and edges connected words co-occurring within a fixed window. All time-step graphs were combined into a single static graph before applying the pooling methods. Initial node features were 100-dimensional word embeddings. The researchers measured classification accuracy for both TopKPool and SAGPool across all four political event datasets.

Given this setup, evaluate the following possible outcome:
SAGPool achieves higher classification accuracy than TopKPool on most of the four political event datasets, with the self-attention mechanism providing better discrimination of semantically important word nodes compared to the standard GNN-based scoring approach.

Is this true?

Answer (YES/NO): YES